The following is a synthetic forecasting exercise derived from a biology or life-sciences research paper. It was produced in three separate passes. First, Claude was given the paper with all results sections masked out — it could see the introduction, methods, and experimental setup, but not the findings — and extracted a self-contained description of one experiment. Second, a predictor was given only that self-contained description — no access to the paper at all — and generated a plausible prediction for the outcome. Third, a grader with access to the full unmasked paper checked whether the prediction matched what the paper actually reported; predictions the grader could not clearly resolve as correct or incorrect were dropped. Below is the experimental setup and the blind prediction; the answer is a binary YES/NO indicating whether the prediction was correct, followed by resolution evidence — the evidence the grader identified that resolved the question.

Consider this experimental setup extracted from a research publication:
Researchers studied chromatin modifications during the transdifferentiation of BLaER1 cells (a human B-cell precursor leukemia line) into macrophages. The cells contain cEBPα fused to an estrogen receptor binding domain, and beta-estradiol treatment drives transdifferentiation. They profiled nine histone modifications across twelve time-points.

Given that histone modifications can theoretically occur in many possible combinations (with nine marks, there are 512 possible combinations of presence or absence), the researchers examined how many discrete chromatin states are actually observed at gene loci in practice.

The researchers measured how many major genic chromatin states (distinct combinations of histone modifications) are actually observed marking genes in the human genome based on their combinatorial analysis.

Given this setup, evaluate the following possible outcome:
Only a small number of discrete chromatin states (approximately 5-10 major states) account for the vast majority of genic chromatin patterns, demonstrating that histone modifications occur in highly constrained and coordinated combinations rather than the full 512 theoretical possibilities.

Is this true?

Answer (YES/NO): YES